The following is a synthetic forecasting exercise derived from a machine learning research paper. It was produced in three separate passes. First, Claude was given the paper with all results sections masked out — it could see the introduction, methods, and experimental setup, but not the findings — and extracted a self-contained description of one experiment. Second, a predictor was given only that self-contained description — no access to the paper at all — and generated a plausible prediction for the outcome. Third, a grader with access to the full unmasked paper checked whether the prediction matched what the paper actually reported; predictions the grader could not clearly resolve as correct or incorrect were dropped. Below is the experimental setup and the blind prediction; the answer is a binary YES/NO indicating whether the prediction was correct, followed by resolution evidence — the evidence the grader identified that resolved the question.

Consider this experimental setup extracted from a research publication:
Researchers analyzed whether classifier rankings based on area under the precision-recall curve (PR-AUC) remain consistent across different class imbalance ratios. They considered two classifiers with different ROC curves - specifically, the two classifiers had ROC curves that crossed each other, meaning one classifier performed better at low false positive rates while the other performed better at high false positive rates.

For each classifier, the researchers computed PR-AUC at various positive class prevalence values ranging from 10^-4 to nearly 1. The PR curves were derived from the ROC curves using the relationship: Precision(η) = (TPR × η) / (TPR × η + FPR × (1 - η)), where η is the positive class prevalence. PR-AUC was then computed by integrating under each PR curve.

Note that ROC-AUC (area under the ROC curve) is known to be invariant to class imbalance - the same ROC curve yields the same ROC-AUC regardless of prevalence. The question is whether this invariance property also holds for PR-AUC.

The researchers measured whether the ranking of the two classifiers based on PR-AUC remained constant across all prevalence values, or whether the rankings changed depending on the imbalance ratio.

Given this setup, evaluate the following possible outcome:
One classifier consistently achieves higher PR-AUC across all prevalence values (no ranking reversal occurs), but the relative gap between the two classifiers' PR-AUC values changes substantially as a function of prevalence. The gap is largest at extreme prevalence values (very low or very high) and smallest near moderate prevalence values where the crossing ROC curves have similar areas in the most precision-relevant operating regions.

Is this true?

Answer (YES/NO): NO